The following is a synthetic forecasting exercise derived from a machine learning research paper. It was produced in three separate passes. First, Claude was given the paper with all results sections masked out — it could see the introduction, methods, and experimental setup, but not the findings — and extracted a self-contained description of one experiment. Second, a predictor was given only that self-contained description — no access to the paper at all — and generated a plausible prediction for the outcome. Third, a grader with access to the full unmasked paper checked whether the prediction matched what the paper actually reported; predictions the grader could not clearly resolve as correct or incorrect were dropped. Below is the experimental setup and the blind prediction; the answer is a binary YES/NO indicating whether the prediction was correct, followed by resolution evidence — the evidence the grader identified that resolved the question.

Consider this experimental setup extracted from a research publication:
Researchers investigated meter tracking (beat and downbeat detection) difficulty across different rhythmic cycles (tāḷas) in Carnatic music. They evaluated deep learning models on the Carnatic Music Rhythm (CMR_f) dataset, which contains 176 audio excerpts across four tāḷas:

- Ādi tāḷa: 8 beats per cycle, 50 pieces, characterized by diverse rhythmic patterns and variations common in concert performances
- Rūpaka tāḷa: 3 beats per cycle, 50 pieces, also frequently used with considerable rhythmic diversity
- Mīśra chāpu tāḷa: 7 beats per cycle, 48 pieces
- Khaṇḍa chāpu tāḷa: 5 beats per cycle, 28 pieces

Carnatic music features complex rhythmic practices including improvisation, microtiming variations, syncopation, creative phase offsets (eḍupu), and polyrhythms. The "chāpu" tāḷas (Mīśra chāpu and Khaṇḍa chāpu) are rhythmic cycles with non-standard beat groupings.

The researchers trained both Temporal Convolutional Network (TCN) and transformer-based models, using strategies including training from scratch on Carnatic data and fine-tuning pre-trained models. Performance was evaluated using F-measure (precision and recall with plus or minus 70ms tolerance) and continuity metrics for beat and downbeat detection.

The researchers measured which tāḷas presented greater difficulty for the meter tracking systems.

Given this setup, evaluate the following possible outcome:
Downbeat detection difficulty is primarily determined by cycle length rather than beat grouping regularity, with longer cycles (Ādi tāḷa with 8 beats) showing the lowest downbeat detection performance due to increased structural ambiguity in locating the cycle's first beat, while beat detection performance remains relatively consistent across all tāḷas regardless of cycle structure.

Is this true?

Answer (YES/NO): NO